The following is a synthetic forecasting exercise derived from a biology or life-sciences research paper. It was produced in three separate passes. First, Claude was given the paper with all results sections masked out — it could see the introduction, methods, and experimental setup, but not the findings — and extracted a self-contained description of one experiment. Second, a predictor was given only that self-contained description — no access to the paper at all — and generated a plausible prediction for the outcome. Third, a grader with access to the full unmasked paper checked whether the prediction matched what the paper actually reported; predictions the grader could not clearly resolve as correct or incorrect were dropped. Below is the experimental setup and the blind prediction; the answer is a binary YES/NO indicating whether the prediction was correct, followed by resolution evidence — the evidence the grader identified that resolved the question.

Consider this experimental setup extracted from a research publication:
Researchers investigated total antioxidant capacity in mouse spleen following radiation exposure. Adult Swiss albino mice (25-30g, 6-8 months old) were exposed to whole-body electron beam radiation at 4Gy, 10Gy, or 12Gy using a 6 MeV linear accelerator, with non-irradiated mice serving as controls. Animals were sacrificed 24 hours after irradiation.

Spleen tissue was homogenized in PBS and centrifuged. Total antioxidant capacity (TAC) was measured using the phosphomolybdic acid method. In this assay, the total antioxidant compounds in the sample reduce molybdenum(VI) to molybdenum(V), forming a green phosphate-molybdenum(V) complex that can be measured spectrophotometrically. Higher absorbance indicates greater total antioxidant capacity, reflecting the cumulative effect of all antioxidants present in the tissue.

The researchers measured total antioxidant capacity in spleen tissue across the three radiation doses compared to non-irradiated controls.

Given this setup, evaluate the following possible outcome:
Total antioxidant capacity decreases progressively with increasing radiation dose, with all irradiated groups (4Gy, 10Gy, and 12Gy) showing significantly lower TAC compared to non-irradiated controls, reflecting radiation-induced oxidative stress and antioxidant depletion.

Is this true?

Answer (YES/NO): YES